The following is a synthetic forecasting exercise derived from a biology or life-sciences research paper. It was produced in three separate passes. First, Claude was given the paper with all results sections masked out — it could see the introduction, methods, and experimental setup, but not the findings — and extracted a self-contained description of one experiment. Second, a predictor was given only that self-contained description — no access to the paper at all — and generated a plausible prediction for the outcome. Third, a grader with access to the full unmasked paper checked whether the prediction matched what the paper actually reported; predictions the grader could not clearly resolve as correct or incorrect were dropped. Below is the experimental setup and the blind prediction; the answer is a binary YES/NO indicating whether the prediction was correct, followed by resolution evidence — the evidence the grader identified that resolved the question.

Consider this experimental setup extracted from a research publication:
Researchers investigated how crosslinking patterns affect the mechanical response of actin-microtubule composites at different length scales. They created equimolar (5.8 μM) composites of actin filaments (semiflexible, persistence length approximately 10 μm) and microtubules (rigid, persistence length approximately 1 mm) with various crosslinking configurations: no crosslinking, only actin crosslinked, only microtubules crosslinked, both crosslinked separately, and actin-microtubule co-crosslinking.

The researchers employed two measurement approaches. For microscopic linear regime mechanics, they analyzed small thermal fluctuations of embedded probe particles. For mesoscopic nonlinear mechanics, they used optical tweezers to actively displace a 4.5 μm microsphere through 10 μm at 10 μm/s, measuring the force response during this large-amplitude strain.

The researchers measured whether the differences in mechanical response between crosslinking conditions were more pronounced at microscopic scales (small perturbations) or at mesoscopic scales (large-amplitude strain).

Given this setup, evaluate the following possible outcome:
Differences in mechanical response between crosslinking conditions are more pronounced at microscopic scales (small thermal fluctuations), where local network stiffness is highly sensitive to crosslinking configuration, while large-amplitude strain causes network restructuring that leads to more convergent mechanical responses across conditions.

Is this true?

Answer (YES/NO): NO